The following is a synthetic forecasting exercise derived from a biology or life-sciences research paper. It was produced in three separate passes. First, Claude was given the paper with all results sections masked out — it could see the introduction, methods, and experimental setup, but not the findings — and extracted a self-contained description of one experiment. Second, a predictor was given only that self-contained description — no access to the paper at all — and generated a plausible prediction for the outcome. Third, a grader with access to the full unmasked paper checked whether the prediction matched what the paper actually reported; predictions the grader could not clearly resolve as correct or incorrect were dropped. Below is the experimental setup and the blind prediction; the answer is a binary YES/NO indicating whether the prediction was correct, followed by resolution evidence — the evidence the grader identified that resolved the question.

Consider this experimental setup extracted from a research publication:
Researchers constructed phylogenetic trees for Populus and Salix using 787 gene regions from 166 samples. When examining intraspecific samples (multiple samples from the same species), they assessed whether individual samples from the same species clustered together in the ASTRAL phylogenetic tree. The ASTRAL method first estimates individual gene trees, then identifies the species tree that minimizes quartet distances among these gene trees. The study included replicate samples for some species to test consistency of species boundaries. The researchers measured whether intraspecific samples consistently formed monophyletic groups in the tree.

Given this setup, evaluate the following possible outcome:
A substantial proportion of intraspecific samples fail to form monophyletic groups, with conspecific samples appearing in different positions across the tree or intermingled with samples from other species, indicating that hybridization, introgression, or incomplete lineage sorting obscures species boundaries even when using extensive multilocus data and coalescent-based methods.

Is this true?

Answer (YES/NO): NO